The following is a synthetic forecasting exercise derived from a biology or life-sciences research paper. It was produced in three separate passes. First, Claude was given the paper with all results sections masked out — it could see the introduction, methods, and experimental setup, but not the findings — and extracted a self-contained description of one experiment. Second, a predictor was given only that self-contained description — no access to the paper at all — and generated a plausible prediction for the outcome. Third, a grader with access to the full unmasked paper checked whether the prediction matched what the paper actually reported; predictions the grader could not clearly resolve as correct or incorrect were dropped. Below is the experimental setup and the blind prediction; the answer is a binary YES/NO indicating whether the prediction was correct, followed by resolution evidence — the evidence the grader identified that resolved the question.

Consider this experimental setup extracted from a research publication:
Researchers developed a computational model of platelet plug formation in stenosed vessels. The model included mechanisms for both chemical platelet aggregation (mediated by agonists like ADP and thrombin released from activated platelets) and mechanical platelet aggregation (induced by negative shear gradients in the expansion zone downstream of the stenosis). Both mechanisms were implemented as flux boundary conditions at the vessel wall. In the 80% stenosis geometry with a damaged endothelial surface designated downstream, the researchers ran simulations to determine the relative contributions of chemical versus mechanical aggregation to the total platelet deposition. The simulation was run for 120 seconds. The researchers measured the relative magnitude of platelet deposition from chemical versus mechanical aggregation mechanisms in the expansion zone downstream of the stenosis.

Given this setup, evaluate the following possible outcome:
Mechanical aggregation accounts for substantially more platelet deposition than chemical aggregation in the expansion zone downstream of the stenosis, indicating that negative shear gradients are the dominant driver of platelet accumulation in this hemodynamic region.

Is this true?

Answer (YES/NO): YES